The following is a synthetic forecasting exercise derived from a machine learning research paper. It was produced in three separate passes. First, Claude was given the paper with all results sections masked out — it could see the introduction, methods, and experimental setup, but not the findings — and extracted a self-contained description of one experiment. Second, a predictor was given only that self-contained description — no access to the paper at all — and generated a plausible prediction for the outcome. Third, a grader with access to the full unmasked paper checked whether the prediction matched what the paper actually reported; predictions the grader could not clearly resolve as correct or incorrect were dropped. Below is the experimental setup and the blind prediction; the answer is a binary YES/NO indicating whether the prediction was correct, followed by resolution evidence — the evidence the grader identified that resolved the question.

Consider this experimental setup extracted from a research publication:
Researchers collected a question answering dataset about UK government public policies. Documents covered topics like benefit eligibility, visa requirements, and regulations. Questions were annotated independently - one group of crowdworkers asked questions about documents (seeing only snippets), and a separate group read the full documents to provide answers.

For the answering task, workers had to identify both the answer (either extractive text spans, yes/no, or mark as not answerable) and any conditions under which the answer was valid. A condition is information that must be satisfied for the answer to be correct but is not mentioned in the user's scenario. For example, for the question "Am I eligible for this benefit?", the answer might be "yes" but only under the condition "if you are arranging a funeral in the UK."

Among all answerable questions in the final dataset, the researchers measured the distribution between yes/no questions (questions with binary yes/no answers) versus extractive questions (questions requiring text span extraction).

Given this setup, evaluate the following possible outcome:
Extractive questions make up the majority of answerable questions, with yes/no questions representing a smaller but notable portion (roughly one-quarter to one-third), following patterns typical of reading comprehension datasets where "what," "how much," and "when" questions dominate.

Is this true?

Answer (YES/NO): NO